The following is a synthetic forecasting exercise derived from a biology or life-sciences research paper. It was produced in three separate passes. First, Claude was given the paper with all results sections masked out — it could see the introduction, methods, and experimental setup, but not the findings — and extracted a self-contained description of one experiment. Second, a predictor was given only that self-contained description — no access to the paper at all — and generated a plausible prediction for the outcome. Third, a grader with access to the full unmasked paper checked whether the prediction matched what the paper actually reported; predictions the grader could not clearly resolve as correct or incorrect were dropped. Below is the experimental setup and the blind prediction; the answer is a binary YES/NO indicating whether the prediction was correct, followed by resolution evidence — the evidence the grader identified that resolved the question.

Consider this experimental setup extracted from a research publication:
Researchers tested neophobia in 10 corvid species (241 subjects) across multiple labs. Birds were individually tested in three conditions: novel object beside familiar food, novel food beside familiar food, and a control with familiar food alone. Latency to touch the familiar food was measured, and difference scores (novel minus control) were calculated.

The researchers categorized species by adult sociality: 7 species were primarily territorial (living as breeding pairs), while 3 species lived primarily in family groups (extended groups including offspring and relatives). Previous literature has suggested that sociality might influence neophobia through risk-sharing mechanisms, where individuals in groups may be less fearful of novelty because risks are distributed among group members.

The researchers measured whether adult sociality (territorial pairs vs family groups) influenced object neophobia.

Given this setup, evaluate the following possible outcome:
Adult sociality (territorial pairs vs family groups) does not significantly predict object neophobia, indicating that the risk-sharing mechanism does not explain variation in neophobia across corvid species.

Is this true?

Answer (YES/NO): NO